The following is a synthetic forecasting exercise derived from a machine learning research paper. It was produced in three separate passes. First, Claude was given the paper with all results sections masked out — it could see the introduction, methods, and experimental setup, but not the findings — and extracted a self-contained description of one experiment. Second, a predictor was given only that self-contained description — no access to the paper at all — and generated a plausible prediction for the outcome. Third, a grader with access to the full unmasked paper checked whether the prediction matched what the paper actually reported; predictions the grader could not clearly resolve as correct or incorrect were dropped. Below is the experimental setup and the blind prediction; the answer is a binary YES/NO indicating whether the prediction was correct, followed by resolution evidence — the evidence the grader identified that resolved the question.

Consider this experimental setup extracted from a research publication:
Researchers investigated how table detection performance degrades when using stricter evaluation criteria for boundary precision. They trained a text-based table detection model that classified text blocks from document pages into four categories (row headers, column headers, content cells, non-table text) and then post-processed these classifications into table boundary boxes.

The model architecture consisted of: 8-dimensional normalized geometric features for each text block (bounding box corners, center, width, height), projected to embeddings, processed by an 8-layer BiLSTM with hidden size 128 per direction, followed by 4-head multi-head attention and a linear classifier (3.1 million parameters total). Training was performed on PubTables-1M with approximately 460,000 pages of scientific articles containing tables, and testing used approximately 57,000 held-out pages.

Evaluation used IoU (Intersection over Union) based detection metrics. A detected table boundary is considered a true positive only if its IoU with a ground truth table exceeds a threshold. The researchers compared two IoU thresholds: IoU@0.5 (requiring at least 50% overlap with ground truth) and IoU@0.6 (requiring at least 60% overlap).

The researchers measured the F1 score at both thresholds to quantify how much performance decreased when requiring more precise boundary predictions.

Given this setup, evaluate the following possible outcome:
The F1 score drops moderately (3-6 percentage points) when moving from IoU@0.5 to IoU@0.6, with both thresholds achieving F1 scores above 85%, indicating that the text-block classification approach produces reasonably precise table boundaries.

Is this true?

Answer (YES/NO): NO